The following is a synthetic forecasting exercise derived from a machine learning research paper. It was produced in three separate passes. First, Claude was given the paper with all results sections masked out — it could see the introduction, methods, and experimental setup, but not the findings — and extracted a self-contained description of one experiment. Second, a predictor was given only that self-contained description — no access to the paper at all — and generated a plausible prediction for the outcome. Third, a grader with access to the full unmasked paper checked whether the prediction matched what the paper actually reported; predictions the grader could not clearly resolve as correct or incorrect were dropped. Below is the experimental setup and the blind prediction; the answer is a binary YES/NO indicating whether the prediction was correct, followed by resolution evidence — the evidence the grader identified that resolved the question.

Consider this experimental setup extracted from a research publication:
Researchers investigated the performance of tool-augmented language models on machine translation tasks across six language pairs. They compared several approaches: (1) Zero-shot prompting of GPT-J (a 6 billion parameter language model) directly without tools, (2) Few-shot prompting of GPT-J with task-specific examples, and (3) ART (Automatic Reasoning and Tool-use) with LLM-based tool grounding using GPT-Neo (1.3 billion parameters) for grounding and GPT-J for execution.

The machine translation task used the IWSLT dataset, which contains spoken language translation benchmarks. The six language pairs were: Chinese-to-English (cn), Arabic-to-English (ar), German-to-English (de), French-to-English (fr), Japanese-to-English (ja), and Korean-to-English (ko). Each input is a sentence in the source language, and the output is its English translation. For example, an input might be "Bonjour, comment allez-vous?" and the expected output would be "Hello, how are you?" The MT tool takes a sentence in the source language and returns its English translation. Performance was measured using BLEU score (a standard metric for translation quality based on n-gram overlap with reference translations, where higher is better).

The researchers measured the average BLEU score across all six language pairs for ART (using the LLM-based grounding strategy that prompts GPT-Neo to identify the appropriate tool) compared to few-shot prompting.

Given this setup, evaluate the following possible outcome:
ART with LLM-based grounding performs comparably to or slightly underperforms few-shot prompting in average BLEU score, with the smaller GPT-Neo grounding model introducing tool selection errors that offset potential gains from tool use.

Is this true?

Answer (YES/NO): NO